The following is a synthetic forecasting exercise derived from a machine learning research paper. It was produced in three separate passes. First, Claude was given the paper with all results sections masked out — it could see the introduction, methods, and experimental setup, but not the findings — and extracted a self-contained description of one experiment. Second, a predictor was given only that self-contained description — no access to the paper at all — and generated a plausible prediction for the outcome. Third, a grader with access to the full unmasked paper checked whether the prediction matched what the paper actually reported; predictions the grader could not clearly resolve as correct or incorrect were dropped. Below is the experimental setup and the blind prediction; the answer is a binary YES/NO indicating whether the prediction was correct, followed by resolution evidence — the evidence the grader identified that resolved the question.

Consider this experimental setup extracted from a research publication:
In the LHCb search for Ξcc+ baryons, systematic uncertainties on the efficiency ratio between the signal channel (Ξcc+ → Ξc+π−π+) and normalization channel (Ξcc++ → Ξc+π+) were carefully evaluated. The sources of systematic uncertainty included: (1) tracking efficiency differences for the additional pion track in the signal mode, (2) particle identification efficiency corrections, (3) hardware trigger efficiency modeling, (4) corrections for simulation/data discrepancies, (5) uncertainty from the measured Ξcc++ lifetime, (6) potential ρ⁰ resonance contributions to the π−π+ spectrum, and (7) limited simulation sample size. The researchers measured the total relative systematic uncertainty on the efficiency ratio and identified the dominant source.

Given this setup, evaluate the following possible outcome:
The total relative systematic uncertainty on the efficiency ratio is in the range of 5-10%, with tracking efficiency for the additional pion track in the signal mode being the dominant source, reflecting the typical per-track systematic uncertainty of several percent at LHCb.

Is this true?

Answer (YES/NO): NO